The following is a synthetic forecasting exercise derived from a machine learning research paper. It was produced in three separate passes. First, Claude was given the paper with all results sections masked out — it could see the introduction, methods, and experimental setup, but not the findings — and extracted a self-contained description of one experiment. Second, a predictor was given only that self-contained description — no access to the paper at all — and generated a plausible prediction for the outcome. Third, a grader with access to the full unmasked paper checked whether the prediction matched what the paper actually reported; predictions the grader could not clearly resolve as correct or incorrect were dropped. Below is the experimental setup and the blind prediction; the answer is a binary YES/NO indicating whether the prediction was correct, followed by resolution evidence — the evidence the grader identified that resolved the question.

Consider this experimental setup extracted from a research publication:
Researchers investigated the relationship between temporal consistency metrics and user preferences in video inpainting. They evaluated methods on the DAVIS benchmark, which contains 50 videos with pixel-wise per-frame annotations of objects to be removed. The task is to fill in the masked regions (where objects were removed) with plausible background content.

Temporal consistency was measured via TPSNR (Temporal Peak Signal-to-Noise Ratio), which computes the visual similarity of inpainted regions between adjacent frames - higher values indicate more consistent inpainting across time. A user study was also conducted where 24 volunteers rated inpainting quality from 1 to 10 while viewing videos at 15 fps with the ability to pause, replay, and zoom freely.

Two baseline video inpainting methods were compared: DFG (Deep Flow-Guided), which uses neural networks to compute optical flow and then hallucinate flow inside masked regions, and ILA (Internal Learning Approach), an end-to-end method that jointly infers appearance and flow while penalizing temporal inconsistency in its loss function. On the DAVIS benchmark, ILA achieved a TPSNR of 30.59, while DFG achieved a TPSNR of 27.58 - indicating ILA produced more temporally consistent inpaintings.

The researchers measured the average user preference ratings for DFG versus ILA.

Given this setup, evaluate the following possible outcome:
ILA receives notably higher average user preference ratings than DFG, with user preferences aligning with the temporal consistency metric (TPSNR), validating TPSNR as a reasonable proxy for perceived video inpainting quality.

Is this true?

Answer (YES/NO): NO